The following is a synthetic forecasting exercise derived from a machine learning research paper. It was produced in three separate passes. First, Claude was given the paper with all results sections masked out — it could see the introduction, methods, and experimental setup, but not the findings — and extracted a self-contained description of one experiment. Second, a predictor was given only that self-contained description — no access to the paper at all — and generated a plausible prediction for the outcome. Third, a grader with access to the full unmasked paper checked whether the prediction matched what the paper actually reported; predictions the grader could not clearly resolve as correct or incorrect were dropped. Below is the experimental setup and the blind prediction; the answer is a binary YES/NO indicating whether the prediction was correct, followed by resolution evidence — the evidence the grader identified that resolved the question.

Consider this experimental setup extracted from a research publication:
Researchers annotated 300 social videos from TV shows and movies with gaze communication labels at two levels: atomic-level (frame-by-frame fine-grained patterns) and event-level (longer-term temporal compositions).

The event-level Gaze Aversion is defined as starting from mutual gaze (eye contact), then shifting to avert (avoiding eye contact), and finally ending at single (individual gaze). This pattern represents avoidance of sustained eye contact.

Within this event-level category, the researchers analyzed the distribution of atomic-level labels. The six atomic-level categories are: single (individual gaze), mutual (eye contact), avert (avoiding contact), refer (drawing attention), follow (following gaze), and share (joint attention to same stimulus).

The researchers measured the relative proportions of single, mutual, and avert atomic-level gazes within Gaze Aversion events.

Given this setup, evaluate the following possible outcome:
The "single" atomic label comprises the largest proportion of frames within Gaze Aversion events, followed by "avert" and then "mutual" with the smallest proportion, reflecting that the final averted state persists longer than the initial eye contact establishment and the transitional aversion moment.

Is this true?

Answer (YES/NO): NO